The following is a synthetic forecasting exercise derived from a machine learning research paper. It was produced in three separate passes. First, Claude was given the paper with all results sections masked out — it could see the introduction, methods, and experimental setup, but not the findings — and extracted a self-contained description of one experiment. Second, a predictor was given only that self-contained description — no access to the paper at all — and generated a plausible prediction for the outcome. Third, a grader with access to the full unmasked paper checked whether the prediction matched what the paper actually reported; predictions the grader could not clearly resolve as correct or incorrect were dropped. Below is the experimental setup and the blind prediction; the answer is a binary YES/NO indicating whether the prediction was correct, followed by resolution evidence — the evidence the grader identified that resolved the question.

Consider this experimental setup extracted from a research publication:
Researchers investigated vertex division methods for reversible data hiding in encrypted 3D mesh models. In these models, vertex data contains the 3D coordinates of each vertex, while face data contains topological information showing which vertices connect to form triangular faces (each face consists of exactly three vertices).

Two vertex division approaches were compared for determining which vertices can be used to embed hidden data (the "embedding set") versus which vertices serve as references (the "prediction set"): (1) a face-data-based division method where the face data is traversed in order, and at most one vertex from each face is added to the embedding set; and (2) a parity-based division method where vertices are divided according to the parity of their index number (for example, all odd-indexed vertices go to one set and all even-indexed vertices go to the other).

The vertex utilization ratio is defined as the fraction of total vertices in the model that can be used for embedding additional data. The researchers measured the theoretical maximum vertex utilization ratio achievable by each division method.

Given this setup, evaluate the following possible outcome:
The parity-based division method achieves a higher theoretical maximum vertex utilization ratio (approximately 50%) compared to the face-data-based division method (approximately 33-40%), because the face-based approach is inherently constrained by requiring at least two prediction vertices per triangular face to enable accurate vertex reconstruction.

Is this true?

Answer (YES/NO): YES